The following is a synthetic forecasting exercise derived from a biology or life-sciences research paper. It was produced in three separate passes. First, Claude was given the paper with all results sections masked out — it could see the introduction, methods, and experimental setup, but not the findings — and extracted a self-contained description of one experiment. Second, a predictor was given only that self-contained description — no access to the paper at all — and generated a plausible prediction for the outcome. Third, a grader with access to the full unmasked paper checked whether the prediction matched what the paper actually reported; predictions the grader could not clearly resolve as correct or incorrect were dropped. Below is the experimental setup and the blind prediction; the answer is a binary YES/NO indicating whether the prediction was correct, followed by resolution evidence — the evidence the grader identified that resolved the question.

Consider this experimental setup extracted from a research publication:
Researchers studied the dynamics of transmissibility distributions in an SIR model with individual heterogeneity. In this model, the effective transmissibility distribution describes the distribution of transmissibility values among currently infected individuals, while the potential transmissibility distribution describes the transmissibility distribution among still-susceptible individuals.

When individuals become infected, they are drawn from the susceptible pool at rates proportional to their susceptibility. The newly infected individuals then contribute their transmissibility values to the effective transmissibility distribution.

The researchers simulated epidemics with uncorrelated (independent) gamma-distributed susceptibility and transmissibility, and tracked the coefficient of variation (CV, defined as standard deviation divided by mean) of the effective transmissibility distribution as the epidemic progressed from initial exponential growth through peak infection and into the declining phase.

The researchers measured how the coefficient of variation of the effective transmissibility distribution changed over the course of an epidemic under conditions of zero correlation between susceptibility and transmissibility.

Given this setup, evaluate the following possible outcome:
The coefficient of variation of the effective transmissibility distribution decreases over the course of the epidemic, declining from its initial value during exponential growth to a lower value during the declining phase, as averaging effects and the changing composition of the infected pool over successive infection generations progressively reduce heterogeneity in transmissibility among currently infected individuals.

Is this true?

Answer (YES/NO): NO